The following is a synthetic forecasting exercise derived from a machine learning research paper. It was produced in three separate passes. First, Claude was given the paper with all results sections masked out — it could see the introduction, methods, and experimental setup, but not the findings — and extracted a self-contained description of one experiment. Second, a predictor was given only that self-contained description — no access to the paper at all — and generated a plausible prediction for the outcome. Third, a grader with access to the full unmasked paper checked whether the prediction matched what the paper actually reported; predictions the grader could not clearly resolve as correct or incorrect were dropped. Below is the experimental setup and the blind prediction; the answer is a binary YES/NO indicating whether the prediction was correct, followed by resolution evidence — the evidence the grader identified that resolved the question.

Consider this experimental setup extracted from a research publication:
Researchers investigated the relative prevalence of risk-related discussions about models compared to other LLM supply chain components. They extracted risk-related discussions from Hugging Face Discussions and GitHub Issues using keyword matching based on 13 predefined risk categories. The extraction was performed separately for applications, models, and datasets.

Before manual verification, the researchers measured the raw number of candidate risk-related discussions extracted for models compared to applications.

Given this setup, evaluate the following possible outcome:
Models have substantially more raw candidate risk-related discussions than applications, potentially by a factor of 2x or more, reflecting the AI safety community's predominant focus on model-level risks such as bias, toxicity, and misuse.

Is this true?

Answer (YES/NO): YES